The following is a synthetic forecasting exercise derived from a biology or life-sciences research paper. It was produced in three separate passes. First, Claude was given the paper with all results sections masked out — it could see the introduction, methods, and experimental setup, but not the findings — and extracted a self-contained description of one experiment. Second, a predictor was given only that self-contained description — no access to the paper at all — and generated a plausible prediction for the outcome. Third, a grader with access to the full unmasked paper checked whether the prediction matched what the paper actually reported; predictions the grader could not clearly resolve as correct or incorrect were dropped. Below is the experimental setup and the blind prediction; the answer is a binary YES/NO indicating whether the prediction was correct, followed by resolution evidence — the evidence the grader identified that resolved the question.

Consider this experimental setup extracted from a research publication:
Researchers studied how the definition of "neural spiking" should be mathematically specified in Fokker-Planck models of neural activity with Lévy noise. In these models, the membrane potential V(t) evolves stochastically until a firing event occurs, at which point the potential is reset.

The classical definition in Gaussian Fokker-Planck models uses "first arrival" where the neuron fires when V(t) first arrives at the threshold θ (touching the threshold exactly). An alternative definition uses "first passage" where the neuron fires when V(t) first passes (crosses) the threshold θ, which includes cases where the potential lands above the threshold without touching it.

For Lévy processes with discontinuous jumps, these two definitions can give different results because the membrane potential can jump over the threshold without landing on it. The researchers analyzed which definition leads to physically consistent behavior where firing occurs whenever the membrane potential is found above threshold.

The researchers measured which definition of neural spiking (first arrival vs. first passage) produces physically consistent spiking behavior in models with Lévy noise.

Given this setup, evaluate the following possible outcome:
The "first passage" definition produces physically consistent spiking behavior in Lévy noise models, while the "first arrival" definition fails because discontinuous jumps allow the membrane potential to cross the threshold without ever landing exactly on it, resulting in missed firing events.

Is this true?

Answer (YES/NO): YES